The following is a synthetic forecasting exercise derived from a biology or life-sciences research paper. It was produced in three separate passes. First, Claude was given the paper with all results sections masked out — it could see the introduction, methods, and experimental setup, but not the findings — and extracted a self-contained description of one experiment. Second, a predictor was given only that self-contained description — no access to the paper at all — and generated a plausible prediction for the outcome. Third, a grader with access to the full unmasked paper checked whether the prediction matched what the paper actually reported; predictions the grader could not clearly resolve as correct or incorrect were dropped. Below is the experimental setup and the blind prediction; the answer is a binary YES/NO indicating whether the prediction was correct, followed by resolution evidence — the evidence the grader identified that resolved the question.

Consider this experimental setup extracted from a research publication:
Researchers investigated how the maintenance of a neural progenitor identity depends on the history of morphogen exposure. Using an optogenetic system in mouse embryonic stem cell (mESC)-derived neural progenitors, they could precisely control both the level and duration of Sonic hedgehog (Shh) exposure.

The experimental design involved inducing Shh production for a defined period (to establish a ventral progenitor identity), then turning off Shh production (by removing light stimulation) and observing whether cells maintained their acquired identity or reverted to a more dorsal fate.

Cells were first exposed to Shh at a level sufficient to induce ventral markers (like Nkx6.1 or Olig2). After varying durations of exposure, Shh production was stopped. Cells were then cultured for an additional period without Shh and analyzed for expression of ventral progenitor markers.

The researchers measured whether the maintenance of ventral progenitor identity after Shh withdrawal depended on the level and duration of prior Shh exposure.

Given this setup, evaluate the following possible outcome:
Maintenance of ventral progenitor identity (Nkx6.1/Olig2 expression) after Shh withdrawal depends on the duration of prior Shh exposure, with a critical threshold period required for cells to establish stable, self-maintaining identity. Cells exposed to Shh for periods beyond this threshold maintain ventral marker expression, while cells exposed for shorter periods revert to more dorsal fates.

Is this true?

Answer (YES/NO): NO